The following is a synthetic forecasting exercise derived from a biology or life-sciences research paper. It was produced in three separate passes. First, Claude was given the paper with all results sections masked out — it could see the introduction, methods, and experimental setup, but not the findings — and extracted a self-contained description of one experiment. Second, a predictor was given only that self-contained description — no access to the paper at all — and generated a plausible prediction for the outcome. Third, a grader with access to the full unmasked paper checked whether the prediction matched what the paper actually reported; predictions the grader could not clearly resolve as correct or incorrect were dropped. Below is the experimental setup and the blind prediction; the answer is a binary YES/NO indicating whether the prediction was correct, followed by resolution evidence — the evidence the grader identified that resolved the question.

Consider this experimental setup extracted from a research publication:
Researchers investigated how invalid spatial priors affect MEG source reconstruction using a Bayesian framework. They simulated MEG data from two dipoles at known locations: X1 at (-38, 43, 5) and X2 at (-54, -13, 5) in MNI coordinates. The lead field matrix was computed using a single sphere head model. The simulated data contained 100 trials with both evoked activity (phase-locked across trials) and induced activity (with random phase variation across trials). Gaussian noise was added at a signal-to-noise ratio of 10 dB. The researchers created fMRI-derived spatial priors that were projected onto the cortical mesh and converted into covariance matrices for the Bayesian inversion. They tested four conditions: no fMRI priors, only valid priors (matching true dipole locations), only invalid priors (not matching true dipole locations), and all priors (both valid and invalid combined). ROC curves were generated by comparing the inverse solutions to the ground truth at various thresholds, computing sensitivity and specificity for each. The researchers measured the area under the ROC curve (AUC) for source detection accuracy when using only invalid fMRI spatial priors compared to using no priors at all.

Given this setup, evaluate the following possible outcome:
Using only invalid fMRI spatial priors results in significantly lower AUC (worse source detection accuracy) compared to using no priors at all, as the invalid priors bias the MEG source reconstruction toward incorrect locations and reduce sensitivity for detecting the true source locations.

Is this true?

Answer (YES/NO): NO